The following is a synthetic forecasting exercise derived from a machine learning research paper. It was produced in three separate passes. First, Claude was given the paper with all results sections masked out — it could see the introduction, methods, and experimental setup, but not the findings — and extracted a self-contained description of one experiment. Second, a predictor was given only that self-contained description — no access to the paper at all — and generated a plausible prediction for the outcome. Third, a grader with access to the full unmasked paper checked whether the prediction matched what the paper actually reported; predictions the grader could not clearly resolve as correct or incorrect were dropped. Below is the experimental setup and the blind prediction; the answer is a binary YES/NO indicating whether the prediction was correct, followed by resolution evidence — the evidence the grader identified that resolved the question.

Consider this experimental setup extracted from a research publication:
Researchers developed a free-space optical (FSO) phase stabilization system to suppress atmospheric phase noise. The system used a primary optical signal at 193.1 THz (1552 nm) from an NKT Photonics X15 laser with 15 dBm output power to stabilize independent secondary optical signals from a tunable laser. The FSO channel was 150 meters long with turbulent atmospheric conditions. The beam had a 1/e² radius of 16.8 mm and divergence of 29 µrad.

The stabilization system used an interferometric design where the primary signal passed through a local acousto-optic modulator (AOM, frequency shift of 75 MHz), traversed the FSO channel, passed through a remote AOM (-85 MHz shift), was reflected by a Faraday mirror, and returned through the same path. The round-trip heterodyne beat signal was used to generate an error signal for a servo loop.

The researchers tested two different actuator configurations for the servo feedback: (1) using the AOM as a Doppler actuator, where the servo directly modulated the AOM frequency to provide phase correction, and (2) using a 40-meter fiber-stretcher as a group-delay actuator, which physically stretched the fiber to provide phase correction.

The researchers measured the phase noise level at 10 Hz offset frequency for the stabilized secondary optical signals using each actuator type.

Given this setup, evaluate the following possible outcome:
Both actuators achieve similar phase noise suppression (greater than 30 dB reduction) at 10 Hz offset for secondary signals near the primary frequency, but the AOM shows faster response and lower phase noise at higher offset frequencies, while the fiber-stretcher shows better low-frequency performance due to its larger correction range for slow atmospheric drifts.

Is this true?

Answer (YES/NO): NO